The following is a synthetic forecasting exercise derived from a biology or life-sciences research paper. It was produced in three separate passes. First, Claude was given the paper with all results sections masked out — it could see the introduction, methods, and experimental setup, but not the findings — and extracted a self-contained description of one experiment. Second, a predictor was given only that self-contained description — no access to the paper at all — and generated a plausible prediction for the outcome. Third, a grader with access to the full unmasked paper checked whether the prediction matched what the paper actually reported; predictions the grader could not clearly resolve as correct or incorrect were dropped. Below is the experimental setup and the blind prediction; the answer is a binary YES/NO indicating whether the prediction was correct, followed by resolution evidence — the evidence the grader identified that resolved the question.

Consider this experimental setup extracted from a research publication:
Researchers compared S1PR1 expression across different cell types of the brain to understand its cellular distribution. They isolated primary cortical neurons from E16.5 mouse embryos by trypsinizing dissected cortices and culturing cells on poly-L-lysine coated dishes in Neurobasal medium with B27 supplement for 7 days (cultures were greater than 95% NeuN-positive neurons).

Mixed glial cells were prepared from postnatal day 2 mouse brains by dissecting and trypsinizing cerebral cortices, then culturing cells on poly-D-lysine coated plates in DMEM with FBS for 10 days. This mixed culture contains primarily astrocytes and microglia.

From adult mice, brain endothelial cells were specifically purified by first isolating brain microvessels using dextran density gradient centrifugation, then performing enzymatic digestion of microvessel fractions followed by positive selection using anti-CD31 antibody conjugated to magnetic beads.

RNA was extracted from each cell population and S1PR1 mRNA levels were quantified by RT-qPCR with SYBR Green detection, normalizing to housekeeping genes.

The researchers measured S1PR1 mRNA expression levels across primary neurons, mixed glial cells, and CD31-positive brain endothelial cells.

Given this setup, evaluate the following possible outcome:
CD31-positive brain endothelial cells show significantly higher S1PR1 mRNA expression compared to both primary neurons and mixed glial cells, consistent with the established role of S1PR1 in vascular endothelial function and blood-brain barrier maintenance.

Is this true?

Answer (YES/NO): YES